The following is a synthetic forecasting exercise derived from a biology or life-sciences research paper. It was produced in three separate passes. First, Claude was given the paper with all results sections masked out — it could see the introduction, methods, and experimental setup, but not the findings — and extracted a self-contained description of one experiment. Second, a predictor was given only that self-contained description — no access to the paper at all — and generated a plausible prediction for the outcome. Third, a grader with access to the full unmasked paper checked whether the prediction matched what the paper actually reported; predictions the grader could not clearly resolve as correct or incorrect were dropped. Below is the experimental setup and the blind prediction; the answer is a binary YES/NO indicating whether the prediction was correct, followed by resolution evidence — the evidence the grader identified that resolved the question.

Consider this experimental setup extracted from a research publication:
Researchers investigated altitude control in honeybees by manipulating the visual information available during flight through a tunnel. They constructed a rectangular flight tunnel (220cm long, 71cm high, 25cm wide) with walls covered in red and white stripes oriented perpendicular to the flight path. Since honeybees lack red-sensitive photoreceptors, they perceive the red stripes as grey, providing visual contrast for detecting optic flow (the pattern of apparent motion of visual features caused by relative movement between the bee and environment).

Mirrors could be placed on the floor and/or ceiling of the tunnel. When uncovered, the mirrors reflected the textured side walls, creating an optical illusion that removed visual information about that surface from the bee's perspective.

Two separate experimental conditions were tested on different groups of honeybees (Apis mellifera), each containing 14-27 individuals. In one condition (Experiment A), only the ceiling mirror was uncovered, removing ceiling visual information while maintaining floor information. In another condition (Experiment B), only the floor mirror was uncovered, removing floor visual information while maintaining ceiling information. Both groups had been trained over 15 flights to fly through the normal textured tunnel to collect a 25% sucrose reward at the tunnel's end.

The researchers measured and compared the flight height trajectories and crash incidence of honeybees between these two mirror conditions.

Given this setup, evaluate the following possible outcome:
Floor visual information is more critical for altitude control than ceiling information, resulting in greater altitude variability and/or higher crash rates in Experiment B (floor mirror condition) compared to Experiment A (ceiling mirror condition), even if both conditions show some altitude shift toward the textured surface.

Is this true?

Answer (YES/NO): YES